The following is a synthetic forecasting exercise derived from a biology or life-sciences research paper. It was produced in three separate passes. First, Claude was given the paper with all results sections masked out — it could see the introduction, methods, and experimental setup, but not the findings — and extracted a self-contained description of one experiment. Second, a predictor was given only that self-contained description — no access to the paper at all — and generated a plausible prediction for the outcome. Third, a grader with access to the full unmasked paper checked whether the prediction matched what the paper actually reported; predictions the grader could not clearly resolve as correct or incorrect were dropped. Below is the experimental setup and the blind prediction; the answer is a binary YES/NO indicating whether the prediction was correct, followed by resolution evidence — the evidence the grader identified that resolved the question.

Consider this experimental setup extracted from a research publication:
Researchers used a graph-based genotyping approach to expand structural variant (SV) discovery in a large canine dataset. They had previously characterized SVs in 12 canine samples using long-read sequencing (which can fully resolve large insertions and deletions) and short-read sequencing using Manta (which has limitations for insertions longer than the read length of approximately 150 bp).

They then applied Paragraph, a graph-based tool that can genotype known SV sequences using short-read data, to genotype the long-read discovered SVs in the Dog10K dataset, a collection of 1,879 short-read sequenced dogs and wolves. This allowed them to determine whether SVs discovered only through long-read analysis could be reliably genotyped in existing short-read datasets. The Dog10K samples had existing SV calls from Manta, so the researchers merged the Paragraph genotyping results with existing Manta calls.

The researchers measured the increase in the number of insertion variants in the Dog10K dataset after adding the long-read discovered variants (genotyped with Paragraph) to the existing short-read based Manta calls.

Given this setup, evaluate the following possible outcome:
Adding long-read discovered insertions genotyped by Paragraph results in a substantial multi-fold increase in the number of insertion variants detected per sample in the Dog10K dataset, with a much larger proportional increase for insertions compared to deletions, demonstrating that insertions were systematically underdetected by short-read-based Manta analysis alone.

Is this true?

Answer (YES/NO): YES